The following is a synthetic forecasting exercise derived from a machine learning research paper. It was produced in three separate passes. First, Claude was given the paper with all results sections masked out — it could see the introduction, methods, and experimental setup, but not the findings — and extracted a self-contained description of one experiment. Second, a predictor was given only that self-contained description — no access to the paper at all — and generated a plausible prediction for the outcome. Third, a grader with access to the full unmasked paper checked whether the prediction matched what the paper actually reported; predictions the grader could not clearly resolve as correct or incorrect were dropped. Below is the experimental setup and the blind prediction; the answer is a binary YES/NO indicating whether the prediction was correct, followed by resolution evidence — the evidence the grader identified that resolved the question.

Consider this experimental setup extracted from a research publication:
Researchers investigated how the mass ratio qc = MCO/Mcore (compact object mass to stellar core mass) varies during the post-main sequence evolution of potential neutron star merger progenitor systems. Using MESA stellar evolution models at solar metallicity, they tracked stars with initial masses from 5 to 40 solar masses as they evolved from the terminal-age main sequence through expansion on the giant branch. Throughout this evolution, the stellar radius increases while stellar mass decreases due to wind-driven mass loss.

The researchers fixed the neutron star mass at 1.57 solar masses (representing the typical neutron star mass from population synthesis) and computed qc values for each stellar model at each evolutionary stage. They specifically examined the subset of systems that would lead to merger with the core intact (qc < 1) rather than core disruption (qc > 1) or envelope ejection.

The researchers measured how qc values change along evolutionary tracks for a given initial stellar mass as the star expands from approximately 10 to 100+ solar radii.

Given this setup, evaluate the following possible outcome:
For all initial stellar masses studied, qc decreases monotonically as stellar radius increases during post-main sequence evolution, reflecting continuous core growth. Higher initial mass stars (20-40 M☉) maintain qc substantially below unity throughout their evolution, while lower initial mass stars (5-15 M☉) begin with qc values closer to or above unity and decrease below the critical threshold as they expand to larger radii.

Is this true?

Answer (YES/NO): NO